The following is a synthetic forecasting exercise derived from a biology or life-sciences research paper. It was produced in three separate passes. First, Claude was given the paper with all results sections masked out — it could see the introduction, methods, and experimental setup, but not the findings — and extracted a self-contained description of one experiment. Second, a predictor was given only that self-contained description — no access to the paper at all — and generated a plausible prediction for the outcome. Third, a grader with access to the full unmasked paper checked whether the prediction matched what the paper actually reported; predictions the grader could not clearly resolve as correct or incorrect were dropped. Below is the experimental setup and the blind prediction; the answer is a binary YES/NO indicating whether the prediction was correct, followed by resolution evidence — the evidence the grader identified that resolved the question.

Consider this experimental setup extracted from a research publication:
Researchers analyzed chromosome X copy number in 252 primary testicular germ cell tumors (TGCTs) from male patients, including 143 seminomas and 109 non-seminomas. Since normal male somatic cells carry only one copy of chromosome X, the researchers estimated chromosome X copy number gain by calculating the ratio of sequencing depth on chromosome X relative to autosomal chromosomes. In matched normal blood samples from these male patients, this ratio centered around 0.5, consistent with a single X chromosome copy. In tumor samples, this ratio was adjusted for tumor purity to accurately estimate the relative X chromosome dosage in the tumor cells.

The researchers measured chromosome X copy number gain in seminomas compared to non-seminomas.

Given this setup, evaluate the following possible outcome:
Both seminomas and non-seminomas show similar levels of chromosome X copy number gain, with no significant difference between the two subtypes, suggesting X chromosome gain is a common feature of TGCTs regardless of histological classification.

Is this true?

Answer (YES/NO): NO